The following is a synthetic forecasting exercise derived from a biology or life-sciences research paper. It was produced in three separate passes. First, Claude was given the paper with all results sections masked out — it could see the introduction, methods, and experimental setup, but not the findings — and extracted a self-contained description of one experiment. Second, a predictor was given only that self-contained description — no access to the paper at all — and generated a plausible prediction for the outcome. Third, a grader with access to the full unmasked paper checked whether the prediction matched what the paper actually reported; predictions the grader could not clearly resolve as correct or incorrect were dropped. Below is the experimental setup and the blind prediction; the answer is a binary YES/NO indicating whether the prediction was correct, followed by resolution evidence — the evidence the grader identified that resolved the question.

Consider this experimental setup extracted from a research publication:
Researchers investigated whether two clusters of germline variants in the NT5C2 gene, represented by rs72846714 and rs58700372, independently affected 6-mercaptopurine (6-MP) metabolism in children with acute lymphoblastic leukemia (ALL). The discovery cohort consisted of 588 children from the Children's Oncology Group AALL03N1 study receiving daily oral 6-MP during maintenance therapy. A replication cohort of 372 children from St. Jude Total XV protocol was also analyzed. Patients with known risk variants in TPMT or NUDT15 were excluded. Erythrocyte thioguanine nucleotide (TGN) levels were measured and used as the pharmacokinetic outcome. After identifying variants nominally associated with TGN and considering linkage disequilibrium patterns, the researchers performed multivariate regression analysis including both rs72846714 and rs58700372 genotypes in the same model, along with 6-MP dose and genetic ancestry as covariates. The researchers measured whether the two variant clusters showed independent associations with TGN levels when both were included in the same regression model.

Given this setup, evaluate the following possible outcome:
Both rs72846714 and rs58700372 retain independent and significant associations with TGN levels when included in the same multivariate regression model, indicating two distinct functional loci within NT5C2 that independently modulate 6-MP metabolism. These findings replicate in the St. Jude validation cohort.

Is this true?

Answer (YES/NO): YES